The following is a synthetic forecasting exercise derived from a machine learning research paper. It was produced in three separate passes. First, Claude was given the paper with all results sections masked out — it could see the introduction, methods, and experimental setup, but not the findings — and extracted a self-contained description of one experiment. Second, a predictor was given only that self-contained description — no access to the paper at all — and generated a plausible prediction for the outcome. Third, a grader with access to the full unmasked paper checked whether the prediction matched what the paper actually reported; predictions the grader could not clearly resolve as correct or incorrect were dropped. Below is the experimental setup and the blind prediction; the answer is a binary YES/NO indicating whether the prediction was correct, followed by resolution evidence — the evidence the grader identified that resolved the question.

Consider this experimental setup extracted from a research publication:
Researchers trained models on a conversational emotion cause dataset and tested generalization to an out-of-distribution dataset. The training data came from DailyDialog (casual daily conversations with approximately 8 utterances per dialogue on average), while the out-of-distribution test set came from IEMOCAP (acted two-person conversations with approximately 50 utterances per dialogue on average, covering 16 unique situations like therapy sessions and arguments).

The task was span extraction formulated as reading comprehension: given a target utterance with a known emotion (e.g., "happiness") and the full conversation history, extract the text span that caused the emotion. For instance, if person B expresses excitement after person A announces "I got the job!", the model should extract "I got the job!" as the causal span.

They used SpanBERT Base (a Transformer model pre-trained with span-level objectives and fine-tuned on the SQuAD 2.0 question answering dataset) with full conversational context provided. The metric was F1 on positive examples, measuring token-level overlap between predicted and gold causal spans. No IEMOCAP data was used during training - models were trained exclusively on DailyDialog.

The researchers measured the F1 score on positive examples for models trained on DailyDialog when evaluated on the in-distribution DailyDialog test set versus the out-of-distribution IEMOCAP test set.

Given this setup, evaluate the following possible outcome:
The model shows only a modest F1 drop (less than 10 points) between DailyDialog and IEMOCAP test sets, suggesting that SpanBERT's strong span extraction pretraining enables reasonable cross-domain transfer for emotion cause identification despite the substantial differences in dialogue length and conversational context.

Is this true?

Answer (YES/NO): NO